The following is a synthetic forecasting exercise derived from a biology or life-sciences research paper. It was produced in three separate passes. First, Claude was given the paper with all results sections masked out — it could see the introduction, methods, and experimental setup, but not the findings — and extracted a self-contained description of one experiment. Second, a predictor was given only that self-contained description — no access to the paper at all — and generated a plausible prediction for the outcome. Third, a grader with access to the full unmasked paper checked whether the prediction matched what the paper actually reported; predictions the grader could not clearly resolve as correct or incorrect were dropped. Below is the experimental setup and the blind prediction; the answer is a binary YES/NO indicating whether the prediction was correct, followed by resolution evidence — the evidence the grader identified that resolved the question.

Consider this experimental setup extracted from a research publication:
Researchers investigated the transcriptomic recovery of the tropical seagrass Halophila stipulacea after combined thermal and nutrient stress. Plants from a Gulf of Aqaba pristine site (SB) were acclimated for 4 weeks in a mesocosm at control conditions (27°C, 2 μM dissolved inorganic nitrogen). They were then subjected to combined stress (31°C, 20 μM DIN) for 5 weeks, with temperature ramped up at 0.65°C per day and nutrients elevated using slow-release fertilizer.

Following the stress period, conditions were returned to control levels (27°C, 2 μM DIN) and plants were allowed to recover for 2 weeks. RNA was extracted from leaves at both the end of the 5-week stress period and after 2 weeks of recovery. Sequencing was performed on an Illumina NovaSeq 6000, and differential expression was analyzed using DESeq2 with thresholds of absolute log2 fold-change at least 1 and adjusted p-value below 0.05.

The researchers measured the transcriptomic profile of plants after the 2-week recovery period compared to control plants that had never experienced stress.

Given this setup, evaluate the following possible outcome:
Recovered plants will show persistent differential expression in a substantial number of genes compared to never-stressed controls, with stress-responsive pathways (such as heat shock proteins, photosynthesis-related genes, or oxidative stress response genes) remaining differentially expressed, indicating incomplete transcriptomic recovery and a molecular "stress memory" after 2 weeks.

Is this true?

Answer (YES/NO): YES